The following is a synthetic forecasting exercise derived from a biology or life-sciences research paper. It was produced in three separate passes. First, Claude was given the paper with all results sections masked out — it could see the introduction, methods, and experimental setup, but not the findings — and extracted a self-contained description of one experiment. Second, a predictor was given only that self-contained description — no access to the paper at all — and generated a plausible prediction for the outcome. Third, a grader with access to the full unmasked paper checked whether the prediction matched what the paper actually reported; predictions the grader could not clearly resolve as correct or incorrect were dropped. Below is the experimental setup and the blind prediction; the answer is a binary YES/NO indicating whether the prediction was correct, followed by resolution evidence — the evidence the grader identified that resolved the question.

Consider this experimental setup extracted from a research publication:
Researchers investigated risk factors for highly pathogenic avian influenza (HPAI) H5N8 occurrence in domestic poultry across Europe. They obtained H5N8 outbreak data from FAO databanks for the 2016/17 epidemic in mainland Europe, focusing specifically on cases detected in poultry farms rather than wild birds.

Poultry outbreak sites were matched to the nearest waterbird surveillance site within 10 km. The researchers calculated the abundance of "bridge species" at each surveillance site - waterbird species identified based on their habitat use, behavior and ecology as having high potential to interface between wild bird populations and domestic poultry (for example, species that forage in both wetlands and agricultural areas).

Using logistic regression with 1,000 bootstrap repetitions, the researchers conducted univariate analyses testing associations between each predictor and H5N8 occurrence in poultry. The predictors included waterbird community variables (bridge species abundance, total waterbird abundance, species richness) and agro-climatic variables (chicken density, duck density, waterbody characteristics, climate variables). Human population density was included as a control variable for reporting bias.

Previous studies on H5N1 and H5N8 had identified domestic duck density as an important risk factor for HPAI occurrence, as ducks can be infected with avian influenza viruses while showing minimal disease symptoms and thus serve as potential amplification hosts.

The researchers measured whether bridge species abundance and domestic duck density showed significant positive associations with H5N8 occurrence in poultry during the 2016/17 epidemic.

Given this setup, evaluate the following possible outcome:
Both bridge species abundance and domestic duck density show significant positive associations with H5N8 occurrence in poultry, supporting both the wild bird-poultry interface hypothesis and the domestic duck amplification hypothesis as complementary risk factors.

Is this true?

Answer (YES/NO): YES